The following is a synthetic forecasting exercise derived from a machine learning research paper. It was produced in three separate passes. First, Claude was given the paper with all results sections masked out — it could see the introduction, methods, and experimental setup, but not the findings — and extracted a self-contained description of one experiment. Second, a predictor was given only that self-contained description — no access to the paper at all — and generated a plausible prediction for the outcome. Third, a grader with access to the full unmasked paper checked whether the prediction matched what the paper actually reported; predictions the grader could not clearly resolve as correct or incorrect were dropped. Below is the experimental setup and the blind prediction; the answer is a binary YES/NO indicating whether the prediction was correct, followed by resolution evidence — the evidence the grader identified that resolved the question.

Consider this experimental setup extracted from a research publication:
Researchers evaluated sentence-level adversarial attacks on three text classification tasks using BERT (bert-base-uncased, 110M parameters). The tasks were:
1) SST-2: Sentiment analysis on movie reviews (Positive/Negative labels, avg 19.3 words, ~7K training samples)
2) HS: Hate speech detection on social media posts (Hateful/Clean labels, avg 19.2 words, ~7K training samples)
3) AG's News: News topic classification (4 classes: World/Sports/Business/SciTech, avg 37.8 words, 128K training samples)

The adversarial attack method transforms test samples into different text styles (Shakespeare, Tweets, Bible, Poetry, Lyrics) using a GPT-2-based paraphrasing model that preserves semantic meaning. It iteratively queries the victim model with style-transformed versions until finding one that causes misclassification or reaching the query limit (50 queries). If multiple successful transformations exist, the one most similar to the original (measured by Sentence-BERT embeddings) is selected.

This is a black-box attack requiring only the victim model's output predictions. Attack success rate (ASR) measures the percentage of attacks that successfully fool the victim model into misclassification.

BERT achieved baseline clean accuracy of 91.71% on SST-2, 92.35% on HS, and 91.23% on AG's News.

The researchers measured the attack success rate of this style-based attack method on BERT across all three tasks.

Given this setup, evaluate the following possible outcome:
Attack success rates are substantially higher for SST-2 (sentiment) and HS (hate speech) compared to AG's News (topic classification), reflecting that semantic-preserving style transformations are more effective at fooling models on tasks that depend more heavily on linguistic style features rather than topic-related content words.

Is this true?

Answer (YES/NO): NO